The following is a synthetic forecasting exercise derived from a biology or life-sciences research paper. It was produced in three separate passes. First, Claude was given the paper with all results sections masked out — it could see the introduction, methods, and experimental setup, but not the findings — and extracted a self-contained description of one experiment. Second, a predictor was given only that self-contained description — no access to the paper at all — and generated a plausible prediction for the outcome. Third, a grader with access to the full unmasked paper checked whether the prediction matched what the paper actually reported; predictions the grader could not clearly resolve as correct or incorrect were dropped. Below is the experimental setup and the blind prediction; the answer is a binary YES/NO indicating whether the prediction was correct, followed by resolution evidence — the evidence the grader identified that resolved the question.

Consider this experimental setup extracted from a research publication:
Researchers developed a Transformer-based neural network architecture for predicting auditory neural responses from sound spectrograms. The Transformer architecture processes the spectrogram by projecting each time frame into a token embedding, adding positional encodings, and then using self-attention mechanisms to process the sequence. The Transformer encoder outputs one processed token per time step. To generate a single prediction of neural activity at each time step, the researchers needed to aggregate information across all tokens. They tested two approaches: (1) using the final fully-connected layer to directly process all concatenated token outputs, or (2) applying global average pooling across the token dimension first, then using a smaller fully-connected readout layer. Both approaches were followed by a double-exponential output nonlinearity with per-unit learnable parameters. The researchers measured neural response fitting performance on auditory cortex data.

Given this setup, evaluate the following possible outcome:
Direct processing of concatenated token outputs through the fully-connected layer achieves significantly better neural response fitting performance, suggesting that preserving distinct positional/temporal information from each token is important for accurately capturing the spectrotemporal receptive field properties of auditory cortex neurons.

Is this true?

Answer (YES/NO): NO